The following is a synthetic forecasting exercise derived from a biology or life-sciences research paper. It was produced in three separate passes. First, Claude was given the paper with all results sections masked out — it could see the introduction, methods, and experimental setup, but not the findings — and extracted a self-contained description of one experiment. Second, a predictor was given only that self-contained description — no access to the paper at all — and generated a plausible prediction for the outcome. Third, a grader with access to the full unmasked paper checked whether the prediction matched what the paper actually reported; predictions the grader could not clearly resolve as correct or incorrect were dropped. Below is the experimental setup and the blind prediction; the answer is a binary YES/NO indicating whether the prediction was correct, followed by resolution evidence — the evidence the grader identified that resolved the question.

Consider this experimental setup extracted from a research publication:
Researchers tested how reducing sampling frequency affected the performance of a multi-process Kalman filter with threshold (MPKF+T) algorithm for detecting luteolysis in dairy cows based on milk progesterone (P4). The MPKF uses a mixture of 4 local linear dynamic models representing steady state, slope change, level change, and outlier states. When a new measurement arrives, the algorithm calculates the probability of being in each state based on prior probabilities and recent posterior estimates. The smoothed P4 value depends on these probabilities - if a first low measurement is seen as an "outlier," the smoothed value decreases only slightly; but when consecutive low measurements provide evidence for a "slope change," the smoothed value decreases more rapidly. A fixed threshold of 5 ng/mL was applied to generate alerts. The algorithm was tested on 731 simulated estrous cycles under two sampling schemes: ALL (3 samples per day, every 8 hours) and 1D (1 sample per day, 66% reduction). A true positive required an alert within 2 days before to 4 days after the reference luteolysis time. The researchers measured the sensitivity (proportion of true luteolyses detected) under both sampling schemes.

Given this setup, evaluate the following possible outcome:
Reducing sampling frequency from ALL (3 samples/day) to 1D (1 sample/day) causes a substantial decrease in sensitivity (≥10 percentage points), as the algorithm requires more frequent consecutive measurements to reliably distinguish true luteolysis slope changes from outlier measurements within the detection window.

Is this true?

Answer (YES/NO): NO